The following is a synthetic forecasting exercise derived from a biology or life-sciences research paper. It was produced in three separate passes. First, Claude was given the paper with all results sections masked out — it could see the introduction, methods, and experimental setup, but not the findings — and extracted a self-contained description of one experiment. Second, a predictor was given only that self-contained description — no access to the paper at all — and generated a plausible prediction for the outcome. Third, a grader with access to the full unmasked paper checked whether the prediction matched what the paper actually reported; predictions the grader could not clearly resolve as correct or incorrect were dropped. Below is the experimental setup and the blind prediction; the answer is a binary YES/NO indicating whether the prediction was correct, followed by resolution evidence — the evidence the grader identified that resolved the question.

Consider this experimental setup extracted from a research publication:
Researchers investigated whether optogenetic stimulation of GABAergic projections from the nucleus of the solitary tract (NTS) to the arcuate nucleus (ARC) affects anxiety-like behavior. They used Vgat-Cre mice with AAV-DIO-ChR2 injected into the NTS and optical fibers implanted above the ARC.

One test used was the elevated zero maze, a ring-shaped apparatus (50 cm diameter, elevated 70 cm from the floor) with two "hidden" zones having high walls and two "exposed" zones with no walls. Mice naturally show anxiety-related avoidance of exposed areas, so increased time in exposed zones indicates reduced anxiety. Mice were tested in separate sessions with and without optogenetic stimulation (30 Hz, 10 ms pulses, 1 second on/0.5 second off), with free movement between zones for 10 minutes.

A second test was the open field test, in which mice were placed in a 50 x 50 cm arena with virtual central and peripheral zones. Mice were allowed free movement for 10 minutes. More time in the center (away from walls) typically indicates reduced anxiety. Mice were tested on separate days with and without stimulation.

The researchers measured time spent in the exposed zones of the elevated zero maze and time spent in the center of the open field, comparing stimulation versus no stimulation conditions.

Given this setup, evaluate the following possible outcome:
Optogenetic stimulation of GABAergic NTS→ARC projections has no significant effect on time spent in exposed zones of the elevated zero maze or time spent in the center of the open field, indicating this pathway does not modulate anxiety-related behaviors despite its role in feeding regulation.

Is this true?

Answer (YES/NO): YES